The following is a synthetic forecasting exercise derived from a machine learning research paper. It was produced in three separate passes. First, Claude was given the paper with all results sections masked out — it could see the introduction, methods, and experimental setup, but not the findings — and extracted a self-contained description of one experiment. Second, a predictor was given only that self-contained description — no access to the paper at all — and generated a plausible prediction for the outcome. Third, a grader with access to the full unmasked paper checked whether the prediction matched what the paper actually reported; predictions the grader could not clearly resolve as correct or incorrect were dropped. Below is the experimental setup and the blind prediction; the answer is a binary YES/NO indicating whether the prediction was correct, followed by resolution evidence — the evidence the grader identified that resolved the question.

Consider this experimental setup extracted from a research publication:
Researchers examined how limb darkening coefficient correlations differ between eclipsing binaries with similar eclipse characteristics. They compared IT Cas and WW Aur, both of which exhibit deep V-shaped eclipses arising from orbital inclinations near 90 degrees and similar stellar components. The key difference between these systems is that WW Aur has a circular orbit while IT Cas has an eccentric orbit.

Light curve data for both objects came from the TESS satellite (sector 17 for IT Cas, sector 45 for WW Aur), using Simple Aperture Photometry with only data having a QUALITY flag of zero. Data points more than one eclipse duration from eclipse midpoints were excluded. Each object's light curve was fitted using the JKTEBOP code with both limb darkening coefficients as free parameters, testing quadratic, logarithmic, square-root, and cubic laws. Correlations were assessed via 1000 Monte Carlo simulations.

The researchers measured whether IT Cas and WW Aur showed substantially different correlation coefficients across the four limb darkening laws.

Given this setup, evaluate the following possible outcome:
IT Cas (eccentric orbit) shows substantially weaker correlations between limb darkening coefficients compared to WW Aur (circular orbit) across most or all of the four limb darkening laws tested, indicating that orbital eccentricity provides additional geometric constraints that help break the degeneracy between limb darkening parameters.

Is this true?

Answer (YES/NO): NO